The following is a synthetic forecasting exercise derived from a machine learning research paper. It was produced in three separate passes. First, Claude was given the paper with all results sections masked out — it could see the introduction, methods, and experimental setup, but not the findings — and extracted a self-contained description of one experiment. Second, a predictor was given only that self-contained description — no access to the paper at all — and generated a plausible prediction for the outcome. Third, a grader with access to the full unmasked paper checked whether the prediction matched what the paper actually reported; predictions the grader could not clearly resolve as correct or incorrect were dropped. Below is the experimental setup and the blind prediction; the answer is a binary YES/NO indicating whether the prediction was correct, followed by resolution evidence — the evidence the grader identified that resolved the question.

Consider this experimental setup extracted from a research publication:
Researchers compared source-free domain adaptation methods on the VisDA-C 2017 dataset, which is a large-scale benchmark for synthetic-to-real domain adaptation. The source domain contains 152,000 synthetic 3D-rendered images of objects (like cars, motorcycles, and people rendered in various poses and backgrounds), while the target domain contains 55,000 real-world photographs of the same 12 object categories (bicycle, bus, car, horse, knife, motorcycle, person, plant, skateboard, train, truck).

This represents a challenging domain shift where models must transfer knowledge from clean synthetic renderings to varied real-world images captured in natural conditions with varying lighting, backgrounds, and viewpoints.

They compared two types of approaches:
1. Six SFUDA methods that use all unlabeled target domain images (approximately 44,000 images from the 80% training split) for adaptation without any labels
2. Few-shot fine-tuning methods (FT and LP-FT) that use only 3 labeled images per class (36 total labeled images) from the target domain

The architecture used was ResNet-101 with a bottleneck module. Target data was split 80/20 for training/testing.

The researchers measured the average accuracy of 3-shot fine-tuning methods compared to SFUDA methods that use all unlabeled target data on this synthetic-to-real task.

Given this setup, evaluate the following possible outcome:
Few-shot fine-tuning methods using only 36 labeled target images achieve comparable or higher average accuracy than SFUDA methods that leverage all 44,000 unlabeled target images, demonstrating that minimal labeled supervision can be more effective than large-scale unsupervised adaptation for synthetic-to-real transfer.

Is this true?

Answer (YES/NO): NO